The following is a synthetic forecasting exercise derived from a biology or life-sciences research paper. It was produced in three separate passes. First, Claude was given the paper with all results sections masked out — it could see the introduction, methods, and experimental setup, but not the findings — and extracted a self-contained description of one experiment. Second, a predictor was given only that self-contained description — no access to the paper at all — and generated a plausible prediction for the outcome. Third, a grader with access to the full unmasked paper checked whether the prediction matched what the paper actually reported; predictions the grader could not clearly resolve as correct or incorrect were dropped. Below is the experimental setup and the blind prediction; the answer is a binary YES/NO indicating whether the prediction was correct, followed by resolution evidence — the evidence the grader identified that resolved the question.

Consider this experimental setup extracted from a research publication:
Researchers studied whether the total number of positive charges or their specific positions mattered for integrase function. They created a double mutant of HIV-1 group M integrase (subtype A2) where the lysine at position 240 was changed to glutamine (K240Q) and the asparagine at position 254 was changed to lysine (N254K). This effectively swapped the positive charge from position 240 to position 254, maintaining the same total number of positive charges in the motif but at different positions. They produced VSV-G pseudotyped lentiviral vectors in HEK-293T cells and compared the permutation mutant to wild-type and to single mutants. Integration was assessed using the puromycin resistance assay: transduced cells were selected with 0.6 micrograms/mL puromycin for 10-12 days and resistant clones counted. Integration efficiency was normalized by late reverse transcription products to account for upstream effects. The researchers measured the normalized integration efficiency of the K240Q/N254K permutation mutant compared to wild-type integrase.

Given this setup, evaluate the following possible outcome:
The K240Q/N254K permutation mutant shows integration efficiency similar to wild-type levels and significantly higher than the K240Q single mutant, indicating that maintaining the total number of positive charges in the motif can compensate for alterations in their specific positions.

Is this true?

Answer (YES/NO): NO